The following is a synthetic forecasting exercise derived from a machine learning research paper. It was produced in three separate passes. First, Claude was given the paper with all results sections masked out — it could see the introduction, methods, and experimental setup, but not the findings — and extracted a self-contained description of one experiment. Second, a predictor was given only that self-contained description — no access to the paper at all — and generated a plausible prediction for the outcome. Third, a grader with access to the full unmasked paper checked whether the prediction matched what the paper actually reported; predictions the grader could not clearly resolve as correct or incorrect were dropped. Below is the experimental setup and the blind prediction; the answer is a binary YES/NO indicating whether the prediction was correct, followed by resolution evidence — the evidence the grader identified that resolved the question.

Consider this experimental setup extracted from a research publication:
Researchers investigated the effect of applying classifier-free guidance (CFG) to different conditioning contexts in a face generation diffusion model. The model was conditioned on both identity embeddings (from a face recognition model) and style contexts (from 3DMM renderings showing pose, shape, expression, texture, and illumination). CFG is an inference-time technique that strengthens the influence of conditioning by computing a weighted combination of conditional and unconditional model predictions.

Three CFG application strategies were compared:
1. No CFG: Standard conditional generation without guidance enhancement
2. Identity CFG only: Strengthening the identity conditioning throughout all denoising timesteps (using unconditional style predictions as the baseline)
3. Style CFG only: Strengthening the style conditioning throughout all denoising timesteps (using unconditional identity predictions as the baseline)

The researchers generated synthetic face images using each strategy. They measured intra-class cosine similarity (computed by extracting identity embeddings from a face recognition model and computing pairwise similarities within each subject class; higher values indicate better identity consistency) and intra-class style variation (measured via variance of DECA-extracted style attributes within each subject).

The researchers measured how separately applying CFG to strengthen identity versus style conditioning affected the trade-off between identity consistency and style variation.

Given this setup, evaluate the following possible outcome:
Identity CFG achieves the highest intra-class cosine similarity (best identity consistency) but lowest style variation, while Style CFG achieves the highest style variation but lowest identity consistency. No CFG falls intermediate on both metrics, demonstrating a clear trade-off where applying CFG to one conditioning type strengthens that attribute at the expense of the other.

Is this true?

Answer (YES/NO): YES